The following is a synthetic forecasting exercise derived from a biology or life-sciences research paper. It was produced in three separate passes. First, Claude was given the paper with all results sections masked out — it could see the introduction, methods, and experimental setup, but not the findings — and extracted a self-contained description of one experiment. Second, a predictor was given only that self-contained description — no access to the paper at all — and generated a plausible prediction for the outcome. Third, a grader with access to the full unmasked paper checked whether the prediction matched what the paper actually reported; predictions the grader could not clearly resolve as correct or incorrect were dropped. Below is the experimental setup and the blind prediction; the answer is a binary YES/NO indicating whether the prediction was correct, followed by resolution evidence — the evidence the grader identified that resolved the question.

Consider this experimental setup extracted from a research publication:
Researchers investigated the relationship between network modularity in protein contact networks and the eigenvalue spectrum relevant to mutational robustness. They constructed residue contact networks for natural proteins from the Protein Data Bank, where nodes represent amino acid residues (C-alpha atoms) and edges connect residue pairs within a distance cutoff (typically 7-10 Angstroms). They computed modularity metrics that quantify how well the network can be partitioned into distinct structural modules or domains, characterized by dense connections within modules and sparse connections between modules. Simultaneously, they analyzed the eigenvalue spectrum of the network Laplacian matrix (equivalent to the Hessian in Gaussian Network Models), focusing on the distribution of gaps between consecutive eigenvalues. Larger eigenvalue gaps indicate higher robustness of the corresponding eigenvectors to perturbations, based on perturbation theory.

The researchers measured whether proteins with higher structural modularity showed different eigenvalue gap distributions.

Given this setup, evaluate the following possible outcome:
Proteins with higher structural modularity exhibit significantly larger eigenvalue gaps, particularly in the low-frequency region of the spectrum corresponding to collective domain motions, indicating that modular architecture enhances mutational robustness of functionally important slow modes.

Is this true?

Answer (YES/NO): YES